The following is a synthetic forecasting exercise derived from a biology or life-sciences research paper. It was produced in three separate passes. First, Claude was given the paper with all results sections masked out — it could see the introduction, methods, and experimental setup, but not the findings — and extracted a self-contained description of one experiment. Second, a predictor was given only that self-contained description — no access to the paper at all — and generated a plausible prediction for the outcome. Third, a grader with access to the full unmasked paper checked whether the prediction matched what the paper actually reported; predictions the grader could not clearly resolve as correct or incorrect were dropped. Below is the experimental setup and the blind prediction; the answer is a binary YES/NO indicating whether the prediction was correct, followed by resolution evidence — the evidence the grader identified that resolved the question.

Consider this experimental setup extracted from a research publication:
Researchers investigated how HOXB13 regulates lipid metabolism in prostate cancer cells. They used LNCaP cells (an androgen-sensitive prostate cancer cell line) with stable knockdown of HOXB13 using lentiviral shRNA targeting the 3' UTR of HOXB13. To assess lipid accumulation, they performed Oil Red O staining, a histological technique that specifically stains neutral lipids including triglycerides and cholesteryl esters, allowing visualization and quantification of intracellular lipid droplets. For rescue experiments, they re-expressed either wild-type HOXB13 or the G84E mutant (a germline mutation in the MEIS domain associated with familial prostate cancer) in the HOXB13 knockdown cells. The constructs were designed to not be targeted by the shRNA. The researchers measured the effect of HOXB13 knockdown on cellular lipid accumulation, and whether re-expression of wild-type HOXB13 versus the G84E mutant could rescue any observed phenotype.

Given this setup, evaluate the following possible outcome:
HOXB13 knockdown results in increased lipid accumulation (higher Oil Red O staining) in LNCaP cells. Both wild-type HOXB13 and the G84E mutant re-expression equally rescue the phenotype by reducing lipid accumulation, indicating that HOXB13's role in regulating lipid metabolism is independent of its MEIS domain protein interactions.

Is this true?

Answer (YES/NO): NO